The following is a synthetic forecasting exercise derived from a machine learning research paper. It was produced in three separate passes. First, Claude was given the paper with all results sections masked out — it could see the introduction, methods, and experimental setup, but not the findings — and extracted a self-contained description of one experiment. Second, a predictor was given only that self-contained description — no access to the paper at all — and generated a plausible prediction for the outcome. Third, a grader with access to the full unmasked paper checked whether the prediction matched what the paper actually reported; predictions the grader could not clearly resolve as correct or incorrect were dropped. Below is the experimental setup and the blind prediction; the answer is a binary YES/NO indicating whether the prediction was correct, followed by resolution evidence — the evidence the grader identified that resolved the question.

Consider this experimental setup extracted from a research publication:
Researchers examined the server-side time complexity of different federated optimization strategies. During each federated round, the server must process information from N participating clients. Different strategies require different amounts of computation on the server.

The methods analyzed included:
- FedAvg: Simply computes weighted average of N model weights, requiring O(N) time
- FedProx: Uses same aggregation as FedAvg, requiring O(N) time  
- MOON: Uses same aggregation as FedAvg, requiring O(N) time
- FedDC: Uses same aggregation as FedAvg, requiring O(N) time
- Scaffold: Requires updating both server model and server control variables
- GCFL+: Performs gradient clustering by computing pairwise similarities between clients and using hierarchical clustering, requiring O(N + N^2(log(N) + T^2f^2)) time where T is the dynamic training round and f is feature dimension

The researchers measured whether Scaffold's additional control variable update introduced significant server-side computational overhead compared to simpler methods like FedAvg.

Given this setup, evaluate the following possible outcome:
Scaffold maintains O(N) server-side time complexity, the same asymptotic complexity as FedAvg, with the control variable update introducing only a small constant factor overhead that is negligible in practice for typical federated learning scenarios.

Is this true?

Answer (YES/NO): NO